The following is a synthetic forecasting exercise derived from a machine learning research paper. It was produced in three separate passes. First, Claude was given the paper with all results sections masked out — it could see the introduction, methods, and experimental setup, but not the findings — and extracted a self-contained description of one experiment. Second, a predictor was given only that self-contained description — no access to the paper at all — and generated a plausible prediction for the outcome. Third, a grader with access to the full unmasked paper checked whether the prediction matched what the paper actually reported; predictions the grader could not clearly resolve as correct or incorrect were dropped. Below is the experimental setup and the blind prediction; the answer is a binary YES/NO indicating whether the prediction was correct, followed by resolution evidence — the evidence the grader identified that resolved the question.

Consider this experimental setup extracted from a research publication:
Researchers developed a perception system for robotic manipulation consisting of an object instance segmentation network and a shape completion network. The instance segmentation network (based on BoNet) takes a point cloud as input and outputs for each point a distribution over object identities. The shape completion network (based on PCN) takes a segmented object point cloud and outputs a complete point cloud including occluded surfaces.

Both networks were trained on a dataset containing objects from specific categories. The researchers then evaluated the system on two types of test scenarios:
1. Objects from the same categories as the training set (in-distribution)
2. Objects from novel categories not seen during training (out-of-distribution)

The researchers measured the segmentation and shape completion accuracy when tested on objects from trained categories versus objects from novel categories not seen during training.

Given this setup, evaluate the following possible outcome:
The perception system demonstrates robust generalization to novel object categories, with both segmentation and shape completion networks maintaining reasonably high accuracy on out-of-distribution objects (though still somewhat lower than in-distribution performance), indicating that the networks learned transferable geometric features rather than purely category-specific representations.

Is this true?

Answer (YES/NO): NO